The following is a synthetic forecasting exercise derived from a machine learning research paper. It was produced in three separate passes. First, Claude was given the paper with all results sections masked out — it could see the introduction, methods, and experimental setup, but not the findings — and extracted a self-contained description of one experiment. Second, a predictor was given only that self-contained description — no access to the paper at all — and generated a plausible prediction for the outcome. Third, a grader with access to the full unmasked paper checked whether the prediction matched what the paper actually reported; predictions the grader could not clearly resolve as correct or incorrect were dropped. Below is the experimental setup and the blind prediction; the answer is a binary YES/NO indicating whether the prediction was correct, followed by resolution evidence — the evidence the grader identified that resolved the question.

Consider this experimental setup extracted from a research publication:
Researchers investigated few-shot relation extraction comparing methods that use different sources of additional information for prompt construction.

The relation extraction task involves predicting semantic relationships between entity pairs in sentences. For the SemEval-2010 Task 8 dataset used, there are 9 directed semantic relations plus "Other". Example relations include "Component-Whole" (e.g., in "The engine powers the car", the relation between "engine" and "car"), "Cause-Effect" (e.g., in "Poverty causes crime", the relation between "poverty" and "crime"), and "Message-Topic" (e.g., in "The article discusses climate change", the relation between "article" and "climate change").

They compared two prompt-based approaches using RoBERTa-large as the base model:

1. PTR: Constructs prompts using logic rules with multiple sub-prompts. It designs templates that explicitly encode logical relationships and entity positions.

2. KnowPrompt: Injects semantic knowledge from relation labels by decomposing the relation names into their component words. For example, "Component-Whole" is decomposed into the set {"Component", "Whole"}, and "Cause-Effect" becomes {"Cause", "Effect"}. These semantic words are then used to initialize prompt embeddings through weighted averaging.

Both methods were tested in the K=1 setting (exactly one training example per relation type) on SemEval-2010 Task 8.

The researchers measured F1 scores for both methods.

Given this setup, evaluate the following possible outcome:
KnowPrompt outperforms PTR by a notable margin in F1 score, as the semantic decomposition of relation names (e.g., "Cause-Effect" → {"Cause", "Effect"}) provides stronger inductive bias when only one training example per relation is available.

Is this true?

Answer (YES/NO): YES